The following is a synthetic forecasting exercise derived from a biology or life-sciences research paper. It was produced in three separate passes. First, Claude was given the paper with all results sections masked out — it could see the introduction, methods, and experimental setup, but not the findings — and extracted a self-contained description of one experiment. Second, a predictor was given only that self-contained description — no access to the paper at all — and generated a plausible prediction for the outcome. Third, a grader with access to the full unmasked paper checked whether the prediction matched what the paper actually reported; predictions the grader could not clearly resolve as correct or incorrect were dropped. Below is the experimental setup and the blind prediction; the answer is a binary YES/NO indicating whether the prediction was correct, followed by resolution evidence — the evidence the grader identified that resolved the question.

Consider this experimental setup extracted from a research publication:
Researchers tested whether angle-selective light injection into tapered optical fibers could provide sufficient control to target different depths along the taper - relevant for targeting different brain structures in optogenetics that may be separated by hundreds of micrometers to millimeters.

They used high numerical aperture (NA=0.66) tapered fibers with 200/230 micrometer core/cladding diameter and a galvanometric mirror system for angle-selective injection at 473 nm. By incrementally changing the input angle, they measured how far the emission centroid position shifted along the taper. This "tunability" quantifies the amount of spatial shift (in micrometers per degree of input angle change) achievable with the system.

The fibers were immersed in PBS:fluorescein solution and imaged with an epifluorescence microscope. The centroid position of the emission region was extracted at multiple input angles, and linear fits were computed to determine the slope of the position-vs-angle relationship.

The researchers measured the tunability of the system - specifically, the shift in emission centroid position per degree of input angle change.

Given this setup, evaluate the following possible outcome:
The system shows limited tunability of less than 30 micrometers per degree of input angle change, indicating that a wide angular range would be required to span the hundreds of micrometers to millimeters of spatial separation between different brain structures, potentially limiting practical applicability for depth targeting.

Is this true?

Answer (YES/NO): NO